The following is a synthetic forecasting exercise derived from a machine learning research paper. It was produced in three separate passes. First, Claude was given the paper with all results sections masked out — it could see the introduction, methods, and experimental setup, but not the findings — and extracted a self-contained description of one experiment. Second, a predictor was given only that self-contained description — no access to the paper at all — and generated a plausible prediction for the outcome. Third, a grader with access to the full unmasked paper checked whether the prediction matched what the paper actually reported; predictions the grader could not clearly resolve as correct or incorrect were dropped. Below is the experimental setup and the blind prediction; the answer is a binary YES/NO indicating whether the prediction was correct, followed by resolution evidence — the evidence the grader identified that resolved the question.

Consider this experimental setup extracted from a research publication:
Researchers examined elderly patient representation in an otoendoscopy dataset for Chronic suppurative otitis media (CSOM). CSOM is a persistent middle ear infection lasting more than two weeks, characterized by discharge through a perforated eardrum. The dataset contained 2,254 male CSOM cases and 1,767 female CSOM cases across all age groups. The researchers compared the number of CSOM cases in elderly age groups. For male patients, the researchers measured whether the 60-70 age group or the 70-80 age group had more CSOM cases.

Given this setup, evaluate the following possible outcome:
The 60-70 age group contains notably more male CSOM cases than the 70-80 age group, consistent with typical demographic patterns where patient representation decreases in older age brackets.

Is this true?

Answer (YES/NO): YES